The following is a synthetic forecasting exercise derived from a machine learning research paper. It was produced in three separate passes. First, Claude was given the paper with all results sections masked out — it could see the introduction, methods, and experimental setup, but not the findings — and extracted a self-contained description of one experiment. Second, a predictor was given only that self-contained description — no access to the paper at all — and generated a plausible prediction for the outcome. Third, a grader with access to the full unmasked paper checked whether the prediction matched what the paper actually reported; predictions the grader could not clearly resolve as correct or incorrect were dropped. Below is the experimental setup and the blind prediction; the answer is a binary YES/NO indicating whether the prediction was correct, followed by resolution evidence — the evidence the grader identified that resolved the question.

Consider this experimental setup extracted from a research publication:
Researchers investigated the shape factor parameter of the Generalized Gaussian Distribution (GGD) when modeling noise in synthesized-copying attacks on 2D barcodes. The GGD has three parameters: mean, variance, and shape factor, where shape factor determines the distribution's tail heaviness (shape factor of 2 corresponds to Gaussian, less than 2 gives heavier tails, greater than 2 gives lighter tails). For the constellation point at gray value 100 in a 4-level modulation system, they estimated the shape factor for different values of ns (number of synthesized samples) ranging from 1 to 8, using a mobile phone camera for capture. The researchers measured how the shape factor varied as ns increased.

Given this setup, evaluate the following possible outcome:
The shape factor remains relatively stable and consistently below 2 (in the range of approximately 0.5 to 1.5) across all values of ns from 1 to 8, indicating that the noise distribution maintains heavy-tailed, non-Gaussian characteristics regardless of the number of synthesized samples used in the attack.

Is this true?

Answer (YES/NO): NO